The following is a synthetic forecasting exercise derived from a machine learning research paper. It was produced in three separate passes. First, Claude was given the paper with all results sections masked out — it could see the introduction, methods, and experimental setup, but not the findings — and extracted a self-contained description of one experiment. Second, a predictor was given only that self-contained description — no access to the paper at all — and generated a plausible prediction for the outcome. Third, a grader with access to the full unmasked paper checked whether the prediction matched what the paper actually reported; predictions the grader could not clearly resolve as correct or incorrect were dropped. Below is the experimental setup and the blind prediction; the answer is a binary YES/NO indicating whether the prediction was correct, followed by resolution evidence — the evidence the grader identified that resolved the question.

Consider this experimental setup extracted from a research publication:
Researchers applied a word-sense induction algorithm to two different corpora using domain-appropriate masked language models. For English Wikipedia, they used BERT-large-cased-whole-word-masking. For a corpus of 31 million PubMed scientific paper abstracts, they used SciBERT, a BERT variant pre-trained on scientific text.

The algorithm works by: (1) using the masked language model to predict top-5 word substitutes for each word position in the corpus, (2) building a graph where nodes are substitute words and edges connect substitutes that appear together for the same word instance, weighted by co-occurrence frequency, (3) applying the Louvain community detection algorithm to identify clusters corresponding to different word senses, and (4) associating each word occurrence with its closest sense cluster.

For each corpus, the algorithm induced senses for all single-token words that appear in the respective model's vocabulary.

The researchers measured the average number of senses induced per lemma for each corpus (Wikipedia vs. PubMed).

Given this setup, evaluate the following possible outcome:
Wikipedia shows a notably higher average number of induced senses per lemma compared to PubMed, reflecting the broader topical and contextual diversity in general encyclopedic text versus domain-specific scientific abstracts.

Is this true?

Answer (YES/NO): NO